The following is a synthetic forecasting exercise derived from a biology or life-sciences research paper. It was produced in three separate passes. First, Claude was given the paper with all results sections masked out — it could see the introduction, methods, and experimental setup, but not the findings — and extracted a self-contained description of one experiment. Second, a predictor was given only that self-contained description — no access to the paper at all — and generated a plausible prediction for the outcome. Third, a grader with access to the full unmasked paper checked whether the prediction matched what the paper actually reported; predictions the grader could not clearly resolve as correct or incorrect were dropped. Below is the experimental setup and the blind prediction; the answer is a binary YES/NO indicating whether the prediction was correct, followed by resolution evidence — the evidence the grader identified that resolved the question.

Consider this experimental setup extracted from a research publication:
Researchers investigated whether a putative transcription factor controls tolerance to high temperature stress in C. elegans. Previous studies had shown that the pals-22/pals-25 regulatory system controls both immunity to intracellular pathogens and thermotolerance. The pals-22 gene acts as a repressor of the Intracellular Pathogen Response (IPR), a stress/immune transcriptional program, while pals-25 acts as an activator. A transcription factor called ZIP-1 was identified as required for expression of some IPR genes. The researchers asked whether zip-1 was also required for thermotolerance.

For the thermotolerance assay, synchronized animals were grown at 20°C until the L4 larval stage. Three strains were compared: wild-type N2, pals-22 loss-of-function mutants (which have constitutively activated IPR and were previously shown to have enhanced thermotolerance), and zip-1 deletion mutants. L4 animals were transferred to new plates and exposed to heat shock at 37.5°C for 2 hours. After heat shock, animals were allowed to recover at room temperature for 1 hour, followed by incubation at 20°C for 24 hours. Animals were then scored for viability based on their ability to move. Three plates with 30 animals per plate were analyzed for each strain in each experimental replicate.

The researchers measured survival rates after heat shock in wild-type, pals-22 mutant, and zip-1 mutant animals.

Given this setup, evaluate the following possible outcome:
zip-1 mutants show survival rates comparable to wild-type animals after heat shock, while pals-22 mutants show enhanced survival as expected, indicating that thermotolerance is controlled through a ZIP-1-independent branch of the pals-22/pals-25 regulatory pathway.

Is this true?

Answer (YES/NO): YES